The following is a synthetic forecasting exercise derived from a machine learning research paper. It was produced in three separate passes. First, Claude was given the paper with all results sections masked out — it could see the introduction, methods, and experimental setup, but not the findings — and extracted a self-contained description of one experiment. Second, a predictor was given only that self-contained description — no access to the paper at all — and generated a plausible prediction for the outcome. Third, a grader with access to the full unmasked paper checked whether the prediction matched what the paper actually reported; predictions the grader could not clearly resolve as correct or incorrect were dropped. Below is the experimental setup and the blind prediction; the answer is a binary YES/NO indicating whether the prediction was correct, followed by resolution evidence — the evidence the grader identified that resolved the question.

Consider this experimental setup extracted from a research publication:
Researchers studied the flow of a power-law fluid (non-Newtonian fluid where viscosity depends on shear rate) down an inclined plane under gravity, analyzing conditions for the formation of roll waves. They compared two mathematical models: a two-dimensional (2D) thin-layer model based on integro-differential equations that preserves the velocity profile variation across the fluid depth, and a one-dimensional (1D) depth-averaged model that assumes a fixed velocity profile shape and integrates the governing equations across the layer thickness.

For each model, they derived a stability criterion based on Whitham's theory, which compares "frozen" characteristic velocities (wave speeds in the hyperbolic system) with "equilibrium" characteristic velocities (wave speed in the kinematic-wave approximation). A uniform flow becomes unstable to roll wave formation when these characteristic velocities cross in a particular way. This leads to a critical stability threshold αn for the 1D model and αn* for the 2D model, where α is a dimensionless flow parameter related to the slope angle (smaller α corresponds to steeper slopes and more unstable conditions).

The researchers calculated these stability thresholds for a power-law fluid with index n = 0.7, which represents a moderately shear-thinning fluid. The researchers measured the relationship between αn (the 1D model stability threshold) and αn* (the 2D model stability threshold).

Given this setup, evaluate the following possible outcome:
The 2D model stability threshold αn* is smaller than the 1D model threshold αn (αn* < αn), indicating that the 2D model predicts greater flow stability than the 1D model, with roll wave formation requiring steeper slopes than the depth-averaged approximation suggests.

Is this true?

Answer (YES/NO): NO